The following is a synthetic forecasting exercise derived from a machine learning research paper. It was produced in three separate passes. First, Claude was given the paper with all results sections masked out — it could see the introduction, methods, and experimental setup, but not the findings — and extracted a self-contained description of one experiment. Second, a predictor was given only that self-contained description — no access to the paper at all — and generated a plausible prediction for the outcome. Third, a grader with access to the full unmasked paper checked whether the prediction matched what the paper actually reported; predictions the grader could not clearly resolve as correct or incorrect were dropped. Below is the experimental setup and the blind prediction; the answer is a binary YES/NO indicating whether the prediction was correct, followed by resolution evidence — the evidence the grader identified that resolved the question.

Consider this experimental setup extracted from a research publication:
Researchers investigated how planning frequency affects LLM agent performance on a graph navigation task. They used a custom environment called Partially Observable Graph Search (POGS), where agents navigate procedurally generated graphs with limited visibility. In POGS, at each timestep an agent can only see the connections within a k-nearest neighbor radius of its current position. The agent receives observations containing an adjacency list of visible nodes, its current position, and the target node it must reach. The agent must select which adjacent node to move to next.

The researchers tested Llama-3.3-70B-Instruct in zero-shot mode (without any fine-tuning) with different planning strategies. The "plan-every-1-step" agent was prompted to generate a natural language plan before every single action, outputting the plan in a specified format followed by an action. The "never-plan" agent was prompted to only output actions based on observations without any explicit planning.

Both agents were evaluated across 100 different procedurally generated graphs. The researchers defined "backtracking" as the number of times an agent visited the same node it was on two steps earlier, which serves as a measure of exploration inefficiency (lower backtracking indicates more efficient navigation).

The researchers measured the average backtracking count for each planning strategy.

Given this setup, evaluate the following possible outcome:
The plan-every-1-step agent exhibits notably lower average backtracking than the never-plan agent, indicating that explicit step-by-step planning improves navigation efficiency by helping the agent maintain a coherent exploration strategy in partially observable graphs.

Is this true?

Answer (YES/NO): NO